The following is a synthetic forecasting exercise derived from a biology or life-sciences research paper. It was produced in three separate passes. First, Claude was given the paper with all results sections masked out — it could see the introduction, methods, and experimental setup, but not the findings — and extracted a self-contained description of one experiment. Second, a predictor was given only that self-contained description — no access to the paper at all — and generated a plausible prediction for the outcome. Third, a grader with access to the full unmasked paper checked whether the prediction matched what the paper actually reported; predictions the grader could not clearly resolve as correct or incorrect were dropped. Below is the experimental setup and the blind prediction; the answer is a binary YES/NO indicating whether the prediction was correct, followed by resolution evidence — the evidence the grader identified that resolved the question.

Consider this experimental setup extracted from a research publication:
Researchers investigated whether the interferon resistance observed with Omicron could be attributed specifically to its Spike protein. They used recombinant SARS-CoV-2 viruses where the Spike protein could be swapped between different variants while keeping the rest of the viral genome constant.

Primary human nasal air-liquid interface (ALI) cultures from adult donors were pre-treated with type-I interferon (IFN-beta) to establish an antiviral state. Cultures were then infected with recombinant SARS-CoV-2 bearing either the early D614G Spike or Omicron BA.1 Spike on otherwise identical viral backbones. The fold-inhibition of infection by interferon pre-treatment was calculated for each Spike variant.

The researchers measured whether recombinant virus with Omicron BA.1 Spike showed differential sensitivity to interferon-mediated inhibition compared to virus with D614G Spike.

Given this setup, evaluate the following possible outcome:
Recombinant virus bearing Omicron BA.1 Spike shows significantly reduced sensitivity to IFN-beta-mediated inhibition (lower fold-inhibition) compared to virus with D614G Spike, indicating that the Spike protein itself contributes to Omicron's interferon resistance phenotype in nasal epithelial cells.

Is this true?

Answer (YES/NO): YES